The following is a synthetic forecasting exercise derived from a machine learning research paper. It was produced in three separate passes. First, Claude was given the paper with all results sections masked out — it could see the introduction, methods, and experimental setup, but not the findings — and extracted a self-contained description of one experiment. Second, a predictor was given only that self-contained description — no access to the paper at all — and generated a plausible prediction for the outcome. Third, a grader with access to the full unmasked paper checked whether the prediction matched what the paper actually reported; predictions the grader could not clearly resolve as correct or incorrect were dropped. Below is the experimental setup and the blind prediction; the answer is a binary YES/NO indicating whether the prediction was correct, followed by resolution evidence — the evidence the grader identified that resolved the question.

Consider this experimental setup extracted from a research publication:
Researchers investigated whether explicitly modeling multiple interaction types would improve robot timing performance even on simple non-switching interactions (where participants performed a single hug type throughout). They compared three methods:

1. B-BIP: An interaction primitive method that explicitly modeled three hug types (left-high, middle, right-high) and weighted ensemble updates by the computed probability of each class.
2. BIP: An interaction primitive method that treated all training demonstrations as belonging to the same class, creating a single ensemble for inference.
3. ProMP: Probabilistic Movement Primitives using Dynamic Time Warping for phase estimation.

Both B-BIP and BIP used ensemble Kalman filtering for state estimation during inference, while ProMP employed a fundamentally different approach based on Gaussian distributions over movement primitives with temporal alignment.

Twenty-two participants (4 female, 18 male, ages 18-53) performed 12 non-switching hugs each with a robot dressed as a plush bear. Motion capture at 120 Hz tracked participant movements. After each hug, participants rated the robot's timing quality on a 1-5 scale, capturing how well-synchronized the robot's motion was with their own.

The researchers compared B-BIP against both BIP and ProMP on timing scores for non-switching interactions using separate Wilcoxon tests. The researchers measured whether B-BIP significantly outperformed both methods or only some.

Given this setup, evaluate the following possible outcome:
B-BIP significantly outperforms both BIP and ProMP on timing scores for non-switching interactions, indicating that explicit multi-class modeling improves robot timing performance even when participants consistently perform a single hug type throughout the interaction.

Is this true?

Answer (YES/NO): NO